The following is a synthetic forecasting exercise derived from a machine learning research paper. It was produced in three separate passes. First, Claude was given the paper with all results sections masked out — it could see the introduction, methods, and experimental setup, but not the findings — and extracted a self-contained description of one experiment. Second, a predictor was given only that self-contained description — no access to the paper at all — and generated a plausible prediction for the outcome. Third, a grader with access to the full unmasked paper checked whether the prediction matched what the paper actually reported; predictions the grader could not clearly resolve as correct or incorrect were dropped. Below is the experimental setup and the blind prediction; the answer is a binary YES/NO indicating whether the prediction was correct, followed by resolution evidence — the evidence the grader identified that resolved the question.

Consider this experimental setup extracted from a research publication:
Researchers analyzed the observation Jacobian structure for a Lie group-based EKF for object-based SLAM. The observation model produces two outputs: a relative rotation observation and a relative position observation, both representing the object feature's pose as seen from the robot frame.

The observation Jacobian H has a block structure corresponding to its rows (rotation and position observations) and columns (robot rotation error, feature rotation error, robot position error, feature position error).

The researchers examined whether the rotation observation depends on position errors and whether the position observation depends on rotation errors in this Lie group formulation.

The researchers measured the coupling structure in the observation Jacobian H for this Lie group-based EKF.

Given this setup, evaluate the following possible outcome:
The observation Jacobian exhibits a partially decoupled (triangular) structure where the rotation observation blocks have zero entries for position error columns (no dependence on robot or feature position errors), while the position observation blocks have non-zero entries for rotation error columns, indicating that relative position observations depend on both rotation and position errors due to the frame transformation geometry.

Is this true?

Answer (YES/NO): NO